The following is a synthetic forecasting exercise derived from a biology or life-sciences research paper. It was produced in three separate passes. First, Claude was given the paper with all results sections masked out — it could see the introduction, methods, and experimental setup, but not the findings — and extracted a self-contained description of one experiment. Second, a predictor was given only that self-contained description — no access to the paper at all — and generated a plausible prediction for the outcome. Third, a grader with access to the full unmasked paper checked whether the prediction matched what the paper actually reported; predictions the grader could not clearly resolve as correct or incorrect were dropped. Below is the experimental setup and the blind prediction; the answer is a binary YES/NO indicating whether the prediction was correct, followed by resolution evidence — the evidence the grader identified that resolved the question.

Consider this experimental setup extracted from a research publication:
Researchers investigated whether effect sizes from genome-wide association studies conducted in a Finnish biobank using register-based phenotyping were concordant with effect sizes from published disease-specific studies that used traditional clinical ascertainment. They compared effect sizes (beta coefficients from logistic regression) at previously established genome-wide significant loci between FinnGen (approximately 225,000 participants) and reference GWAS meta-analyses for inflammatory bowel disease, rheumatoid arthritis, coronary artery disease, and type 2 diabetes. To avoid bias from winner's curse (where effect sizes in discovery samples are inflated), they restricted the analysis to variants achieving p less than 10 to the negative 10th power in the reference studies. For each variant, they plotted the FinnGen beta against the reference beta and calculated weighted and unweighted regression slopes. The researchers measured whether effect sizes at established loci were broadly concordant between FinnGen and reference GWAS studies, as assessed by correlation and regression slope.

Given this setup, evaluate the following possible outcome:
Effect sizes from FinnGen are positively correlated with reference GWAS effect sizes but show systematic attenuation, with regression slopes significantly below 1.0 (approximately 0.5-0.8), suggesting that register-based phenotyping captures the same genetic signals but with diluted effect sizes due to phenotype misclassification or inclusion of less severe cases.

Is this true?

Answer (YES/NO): NO